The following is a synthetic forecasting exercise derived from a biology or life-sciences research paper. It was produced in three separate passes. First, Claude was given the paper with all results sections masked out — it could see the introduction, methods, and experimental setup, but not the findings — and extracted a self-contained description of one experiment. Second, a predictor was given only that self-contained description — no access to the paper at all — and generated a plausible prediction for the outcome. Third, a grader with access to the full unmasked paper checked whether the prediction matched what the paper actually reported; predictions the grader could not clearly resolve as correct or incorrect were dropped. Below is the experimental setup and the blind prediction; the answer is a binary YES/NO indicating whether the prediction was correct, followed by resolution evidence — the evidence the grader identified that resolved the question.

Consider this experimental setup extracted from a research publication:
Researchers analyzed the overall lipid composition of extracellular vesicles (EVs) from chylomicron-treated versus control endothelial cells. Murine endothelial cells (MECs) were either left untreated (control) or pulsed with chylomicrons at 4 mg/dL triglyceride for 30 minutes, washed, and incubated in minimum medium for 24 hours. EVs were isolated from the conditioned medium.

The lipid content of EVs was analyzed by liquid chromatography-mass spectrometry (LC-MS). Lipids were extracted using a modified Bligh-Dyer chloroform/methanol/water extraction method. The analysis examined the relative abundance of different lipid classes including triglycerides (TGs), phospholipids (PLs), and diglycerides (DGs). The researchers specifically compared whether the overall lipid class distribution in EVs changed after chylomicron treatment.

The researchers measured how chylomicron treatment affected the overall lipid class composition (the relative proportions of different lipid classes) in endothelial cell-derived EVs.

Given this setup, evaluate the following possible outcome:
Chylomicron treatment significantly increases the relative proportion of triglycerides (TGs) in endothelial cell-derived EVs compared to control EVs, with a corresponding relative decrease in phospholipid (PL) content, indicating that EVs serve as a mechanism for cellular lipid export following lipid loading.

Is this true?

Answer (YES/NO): NO